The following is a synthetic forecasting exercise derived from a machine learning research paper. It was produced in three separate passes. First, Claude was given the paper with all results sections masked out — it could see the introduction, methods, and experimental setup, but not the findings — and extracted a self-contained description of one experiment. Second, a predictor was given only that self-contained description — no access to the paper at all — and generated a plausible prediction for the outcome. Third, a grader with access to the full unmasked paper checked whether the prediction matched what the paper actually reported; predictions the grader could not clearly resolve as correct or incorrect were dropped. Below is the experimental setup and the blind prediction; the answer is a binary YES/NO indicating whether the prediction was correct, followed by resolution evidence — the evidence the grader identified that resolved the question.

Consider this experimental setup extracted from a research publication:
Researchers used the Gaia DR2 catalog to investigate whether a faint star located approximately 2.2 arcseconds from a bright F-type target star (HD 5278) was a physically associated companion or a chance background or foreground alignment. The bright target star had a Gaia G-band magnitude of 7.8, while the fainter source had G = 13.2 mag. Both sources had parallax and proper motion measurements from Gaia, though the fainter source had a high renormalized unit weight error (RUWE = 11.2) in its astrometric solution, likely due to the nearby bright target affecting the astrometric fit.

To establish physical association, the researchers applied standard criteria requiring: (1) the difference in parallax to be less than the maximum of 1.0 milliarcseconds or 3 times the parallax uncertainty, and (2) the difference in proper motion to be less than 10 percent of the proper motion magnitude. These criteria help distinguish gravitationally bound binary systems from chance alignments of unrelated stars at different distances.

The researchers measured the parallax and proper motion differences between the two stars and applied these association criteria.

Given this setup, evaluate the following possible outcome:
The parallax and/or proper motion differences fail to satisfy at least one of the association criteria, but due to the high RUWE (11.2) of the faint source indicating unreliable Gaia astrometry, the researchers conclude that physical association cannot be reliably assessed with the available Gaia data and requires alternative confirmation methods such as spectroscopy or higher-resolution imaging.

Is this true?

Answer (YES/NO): NO